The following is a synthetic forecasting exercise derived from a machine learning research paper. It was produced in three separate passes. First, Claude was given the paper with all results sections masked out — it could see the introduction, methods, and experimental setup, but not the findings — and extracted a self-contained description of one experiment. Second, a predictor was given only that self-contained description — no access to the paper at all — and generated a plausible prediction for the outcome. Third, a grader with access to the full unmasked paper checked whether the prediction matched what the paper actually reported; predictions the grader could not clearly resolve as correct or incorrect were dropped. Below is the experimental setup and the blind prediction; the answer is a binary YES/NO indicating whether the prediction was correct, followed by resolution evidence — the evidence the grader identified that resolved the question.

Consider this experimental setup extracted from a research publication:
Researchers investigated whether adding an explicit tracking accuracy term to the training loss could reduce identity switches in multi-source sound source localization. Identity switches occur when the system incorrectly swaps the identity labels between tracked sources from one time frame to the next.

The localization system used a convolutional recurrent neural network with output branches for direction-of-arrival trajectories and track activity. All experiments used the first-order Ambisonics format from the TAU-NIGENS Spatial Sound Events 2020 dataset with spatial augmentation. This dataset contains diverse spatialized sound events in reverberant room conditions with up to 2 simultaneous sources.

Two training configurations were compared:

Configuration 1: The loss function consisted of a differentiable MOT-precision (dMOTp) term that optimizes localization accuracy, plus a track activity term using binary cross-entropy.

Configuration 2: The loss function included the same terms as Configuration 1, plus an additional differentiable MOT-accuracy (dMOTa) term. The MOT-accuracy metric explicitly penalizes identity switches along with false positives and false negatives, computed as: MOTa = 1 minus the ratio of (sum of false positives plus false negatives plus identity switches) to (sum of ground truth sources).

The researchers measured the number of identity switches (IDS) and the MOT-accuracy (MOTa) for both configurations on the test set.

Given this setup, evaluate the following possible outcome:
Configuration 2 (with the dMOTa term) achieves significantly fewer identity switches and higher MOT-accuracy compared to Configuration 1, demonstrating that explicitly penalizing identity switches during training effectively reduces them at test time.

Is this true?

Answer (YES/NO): YES